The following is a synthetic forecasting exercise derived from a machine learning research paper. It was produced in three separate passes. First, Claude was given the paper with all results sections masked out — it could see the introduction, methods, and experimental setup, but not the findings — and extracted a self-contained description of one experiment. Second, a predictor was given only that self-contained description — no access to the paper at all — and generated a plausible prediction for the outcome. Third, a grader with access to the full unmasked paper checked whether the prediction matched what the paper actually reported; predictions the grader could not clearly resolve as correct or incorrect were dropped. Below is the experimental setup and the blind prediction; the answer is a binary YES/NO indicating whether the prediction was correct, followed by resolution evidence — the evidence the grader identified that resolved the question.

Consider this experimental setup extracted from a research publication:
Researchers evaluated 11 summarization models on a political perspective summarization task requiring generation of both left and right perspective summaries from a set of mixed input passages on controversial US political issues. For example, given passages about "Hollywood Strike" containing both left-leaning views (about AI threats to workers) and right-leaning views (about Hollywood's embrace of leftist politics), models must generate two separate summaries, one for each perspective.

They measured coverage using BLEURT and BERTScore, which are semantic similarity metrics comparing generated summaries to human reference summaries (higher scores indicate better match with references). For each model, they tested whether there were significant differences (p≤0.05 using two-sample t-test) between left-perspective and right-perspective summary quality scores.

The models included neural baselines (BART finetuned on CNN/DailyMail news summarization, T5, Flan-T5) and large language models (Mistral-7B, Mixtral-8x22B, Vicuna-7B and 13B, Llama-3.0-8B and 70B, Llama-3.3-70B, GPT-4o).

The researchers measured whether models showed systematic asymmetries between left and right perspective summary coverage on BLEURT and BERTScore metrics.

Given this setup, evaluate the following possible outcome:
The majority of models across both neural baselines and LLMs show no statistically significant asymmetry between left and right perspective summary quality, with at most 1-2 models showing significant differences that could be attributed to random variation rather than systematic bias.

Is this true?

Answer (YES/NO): NO